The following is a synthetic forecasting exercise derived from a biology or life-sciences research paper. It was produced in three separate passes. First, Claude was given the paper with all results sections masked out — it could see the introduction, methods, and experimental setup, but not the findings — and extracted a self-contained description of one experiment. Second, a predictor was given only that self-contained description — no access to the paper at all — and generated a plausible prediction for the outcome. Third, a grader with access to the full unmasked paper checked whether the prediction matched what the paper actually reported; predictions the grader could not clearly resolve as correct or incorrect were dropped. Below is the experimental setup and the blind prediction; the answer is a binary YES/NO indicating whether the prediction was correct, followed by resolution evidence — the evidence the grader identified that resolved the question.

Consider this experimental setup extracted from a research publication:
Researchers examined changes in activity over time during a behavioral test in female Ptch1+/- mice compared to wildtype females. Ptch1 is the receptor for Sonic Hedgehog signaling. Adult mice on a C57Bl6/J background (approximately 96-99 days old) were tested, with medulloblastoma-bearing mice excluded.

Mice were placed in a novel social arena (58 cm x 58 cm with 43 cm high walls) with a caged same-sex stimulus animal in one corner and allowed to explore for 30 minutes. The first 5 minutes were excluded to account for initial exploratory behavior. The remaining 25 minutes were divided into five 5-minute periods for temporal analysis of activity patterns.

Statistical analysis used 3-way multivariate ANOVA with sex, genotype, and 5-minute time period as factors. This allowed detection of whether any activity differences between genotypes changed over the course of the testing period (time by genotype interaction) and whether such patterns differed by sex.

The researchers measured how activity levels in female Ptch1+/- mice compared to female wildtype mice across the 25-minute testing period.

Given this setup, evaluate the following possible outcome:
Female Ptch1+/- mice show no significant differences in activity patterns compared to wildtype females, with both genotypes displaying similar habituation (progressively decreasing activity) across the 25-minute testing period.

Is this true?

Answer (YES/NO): NO